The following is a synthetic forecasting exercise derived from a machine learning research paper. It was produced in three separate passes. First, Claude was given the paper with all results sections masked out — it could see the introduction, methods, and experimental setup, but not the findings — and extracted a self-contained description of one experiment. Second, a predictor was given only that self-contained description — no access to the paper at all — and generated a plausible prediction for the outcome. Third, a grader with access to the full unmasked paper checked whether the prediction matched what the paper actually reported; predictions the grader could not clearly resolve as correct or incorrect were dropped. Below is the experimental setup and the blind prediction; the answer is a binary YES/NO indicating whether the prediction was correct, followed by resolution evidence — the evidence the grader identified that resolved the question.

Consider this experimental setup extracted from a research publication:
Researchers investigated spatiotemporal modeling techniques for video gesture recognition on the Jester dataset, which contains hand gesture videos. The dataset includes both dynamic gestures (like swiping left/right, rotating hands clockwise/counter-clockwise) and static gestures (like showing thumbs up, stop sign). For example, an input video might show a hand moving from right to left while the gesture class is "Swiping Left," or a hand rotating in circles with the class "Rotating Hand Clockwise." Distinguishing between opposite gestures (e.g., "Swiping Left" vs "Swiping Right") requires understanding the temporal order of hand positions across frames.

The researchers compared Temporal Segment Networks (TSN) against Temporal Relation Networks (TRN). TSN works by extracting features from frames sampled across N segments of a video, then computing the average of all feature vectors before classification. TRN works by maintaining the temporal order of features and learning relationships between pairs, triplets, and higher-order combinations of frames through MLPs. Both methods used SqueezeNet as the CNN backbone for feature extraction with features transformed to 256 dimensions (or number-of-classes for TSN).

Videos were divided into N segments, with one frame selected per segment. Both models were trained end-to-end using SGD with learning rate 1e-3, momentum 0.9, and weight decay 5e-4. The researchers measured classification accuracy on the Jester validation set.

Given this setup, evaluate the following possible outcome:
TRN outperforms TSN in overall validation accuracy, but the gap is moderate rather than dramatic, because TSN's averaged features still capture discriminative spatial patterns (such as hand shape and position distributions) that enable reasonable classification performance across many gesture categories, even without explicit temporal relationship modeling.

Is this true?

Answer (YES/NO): NO